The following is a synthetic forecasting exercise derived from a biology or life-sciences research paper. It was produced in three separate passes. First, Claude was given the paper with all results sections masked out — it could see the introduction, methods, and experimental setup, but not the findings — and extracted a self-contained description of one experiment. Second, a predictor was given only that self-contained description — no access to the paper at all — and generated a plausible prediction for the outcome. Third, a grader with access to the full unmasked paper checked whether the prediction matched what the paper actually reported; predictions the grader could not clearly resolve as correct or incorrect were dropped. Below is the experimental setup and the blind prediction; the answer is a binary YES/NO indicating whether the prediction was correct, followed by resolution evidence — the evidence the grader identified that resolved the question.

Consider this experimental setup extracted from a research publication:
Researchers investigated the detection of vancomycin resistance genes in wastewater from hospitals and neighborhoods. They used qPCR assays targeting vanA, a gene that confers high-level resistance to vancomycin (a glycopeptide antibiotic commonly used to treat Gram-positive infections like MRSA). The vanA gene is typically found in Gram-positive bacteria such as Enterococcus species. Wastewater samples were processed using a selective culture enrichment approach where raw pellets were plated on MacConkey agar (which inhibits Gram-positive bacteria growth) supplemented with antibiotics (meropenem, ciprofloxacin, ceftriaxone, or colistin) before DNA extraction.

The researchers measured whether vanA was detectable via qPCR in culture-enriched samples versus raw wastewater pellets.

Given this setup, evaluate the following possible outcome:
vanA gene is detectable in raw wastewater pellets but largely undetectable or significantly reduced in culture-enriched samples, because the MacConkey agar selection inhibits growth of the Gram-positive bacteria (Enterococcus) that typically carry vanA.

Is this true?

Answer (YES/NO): YES